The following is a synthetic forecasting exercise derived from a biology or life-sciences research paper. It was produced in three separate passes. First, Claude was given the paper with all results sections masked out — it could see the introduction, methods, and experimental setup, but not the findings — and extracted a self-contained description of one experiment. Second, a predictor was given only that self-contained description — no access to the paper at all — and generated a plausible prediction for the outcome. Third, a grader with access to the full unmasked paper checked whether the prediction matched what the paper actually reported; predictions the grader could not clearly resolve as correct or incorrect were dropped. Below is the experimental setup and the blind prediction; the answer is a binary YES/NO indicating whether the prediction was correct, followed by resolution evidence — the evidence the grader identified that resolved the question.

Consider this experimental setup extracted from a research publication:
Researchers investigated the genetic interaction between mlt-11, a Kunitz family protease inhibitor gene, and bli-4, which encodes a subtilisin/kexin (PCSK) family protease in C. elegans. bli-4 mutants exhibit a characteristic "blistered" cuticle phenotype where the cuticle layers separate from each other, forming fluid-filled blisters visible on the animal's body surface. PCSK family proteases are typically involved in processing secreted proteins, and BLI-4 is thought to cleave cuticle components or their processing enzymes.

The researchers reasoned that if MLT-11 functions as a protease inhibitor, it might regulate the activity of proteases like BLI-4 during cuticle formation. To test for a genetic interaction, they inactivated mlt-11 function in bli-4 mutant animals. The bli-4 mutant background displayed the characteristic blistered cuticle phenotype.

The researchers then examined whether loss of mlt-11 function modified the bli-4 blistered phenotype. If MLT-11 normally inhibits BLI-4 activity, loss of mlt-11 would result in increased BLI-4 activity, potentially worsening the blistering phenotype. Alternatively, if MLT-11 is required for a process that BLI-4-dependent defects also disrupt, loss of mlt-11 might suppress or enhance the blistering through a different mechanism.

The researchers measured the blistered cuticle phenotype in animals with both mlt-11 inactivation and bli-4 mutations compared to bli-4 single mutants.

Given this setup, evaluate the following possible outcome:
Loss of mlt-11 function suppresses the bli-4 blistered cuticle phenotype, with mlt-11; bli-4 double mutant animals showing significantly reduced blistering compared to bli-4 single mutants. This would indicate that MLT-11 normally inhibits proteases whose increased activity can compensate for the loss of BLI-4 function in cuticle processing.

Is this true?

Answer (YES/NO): YES